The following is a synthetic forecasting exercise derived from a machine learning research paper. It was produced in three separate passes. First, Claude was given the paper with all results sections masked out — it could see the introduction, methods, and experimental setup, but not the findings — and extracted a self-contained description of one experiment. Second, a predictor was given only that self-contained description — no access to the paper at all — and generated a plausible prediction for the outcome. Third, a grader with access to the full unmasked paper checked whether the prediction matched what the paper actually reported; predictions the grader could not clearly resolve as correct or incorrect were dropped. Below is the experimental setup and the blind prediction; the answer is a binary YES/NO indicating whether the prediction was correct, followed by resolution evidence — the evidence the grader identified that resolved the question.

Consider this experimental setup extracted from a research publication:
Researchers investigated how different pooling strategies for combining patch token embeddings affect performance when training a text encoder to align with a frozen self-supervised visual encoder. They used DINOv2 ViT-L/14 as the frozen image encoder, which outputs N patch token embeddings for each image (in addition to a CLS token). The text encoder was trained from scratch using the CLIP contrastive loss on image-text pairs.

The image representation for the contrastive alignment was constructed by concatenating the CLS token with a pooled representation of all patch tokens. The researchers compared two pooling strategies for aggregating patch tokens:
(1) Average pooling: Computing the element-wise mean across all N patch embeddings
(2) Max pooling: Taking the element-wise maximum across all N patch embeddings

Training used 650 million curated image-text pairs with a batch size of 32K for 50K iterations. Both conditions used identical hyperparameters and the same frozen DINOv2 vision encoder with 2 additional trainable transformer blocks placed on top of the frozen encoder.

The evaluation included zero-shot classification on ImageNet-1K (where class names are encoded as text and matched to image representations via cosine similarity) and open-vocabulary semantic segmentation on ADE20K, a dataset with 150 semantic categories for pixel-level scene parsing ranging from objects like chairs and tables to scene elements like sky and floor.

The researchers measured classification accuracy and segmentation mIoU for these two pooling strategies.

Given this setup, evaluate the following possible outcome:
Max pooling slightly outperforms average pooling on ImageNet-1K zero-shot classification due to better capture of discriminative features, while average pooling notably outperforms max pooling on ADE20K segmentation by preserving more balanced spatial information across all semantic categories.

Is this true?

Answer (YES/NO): NO